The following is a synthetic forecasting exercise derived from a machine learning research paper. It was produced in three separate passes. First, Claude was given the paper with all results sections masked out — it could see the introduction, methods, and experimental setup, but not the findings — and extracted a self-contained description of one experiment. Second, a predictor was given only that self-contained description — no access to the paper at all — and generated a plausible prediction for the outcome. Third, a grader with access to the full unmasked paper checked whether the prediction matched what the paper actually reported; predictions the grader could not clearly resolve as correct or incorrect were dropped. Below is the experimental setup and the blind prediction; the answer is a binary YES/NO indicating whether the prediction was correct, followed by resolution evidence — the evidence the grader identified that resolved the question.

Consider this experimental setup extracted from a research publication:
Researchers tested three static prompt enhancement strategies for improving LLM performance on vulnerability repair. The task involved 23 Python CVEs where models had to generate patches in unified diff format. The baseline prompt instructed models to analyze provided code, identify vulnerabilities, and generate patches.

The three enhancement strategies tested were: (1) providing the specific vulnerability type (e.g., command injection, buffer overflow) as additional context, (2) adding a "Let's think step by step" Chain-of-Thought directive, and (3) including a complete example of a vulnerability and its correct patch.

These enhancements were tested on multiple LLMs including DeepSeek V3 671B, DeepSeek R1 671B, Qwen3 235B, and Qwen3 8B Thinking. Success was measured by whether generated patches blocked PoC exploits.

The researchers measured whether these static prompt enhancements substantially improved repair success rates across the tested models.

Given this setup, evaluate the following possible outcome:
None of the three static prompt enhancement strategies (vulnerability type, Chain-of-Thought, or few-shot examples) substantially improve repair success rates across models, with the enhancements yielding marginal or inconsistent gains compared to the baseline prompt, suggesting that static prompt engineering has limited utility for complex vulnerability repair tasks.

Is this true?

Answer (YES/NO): YES